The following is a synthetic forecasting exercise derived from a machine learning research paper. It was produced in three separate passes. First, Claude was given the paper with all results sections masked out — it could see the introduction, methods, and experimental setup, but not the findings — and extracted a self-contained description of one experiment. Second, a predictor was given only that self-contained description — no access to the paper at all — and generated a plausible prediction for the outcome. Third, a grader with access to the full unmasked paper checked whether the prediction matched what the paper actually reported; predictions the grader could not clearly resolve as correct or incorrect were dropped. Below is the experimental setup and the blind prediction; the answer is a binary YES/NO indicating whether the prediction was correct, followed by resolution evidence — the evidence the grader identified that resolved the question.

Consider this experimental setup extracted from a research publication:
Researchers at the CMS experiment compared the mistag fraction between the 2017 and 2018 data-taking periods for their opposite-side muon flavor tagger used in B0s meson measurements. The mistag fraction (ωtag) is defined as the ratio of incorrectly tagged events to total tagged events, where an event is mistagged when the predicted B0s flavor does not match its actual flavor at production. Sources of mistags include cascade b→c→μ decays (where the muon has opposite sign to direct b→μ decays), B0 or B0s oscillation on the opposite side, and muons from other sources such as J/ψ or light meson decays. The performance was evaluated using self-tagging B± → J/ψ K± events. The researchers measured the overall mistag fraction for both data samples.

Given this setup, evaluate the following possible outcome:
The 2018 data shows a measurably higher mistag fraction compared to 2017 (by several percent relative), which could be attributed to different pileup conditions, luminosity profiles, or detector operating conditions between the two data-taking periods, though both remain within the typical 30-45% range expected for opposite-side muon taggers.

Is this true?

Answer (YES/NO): NO